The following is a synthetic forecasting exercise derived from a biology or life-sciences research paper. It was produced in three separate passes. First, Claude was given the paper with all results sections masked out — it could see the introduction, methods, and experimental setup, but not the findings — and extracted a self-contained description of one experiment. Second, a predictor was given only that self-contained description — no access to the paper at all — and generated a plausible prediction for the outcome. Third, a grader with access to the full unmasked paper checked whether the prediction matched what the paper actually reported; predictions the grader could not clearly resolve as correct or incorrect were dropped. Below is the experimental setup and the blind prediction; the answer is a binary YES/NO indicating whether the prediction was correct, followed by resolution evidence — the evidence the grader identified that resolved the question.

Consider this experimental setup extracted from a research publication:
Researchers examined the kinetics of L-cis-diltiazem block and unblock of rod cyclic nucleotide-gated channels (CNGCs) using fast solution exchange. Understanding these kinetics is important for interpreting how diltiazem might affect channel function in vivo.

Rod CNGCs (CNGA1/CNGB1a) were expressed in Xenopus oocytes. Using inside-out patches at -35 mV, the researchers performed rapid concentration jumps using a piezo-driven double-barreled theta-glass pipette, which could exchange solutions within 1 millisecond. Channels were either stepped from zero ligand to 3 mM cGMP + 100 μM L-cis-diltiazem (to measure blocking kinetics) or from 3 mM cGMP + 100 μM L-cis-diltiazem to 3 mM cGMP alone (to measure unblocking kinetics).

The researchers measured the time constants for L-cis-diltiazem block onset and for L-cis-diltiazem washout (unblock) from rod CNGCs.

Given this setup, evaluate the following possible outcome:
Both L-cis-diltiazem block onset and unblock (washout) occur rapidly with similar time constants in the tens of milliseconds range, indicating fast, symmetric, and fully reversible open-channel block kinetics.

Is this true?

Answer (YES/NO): NO